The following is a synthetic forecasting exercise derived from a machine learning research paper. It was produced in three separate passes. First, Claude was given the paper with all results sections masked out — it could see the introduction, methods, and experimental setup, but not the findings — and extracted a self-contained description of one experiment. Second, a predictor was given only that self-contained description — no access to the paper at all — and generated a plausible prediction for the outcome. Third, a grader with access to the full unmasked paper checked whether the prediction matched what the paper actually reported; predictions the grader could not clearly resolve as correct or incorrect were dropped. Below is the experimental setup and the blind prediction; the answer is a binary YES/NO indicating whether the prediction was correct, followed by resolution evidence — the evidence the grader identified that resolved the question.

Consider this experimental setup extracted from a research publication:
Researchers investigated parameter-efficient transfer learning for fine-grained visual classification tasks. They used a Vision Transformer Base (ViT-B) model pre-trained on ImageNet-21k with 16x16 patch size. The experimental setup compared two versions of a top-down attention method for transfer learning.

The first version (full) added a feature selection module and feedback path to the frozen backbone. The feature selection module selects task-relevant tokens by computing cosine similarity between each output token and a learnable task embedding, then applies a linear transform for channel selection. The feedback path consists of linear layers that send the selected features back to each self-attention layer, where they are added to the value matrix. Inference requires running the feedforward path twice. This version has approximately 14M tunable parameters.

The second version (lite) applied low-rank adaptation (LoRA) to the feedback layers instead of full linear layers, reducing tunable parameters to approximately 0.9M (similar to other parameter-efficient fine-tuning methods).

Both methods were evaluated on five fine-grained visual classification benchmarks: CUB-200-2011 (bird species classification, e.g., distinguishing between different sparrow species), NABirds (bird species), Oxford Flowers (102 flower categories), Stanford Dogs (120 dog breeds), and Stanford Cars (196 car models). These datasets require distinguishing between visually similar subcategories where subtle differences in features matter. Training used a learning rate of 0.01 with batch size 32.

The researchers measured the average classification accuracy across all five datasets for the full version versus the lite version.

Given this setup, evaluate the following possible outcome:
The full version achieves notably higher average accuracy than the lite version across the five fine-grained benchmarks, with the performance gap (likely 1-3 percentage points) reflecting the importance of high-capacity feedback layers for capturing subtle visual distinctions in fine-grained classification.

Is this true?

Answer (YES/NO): NO